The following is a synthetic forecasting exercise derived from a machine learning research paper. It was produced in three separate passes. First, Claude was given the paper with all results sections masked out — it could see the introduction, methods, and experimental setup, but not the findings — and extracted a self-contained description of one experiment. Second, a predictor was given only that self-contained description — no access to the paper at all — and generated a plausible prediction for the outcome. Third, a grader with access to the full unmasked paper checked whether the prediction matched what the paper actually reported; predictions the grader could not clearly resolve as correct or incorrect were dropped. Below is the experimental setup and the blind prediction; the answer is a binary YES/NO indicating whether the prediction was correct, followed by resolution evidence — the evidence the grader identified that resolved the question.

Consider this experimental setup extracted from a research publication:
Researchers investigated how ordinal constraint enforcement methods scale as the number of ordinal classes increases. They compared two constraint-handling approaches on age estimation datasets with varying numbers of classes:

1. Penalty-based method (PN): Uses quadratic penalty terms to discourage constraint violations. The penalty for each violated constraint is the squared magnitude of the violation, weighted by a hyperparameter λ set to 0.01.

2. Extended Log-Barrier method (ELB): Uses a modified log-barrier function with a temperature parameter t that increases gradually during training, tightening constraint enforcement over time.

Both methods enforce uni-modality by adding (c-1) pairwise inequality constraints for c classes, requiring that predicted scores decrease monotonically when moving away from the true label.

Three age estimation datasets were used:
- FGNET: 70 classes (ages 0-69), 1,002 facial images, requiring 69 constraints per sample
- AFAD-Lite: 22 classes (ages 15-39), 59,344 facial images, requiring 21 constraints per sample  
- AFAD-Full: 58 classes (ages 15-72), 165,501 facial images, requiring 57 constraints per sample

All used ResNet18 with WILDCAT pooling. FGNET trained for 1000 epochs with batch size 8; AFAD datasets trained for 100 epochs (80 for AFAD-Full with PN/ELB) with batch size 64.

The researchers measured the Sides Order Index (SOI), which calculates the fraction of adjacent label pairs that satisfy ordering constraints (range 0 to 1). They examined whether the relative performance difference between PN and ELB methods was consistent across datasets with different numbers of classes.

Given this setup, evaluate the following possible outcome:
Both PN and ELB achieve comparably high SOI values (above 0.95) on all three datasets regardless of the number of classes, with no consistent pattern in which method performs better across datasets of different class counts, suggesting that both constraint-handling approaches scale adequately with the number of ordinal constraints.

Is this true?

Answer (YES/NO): NO